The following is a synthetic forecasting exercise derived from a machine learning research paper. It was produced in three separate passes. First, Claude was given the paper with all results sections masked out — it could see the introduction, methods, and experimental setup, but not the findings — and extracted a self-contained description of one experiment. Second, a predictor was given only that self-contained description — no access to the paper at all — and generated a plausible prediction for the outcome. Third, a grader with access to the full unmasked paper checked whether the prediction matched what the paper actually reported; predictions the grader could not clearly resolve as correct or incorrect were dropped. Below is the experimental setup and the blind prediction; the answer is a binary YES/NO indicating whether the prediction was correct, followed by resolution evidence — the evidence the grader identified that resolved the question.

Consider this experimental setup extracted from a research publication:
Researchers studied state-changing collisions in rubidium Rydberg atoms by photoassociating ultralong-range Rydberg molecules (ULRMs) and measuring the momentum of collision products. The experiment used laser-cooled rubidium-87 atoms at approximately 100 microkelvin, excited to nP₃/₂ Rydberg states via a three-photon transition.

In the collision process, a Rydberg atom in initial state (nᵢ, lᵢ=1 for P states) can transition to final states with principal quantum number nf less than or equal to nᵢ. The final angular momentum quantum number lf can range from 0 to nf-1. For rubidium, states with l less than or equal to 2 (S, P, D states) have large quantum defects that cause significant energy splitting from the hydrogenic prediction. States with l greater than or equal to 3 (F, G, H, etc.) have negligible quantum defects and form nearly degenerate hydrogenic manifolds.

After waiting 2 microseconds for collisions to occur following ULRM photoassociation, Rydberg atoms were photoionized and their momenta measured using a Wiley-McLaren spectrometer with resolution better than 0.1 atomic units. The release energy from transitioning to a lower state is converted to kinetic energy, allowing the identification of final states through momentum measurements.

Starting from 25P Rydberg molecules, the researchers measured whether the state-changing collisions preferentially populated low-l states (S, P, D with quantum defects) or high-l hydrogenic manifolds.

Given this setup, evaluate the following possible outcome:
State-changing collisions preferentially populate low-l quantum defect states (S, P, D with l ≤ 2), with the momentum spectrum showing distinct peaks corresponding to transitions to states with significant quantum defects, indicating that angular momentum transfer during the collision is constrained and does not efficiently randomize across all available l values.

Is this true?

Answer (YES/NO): NO